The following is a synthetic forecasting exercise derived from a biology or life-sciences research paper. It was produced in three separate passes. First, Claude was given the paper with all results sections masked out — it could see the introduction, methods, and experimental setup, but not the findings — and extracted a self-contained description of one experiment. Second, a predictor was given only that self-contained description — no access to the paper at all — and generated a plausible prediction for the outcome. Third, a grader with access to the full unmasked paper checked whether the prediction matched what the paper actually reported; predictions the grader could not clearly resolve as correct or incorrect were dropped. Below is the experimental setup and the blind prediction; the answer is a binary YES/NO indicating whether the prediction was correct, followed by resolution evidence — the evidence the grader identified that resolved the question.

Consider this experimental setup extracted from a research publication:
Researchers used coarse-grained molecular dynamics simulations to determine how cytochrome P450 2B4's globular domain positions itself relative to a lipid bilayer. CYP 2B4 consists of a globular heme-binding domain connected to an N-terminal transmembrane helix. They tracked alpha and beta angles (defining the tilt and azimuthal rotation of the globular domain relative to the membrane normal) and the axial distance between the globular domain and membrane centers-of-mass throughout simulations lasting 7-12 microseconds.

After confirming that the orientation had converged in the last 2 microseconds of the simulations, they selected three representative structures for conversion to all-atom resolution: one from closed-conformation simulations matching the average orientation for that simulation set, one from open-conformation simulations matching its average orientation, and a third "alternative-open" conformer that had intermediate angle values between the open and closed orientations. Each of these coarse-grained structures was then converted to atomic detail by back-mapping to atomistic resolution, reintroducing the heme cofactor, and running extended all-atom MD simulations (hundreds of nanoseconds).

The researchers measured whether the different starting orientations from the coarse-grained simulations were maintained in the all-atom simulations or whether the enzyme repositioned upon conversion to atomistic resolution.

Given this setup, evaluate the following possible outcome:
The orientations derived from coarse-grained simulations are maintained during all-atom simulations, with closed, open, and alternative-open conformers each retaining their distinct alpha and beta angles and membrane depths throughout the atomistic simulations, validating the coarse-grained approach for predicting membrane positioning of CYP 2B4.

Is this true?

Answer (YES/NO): NO